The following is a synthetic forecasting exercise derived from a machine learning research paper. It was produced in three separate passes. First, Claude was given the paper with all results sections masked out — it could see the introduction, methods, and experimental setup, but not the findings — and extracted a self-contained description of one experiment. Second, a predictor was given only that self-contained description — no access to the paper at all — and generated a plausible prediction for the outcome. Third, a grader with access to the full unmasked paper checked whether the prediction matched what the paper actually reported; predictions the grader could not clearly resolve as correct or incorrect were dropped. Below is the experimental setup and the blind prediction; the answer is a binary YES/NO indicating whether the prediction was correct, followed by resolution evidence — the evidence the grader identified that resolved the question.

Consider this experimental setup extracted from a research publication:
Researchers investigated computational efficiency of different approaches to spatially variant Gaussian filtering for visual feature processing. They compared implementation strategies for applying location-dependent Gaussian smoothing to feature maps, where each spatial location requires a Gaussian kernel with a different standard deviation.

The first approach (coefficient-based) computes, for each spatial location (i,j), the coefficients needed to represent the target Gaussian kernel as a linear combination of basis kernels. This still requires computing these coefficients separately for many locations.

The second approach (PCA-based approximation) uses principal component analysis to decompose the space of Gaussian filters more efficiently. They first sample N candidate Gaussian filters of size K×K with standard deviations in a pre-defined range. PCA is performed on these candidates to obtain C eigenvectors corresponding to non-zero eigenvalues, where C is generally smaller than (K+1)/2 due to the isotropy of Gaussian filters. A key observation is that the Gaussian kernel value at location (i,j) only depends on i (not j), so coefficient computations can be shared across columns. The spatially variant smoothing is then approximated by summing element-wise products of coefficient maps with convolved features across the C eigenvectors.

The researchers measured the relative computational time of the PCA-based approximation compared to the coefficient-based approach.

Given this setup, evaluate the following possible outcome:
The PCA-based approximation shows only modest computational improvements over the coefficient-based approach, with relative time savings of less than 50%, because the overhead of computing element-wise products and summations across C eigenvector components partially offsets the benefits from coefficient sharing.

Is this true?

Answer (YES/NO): NO